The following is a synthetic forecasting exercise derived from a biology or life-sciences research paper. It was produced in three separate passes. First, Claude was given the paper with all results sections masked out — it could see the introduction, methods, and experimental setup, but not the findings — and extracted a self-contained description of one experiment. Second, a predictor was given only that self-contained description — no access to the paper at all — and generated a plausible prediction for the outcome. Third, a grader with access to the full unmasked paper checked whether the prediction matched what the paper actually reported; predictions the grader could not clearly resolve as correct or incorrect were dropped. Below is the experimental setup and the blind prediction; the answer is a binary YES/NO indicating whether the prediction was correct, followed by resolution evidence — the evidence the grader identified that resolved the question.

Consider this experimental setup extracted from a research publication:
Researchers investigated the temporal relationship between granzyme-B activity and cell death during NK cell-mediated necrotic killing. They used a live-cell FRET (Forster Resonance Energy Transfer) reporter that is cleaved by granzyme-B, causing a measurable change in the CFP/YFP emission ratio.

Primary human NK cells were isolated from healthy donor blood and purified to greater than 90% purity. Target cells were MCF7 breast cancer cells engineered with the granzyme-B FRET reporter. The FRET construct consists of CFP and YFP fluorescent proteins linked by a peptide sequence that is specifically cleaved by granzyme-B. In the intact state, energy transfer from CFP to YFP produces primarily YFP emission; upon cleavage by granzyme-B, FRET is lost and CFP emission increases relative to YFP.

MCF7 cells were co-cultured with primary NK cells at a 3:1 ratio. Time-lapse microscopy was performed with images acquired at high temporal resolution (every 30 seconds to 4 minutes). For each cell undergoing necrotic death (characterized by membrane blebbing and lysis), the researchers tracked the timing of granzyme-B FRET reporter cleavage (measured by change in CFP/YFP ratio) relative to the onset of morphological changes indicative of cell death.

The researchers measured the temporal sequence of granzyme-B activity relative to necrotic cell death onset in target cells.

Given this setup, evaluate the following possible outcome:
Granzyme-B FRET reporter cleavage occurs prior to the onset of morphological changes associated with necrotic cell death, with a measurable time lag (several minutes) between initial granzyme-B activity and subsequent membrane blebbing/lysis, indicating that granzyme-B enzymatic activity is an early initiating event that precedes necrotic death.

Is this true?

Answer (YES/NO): NO